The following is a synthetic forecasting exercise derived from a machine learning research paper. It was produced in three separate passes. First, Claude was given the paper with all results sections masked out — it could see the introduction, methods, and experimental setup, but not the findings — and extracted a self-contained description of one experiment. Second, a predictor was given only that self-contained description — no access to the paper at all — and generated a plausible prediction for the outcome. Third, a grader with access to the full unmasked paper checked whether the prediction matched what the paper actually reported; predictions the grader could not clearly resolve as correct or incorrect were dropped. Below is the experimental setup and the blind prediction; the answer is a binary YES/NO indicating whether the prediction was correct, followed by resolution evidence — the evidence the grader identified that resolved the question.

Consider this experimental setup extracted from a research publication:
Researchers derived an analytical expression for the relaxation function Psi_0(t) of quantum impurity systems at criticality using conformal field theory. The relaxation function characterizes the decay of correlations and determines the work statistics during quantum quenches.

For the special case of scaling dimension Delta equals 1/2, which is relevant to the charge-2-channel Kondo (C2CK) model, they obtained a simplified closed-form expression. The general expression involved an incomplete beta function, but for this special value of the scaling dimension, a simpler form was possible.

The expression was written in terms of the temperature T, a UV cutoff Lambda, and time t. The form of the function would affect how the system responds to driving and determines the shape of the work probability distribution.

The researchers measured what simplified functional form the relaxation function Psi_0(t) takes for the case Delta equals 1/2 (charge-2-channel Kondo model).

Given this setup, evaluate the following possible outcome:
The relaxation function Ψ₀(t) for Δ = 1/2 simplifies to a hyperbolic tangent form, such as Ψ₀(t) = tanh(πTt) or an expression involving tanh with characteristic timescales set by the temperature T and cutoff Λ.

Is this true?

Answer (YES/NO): NO